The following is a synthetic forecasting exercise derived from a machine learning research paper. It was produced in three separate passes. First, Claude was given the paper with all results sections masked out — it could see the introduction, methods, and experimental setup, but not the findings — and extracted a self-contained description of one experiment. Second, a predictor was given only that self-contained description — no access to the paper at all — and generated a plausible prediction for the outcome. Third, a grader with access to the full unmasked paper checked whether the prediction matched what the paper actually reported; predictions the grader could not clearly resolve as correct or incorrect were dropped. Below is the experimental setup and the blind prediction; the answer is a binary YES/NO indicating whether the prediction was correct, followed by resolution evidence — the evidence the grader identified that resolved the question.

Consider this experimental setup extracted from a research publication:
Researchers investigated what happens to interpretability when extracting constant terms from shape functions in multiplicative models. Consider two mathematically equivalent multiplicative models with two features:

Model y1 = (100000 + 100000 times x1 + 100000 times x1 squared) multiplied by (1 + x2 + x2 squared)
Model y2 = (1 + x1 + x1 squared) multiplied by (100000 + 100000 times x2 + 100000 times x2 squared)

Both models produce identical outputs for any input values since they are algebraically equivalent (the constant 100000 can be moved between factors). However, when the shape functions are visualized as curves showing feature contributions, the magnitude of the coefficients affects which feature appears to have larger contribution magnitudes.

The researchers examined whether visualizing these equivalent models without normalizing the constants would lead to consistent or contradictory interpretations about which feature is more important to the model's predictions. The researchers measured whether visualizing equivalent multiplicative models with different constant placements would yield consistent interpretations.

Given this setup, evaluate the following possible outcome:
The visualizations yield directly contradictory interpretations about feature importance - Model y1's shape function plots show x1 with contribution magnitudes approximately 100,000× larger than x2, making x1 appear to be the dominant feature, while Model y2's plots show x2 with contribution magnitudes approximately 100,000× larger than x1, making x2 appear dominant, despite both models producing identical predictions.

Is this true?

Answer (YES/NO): YES